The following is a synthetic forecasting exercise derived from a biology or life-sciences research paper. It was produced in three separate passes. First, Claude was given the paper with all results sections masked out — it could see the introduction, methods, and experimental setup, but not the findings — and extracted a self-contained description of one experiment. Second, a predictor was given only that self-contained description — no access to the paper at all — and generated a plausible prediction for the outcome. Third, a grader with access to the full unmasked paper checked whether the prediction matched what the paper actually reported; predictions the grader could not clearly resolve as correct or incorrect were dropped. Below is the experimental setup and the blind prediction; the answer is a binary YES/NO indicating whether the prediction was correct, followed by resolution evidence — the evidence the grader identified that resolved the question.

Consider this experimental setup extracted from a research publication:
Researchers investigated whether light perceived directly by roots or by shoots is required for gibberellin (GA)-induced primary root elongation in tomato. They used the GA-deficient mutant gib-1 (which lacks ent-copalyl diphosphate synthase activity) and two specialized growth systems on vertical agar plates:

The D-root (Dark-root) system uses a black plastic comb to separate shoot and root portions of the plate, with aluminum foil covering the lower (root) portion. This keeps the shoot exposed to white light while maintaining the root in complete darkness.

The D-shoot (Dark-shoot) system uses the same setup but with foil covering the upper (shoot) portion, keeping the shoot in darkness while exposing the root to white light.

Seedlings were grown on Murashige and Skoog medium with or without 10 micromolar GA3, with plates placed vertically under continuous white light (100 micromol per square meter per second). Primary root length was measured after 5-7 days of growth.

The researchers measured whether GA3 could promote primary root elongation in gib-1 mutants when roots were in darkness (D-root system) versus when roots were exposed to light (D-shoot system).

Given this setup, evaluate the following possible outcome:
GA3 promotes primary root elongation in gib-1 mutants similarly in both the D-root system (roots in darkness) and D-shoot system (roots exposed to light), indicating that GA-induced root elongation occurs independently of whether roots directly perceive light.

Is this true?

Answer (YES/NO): NO